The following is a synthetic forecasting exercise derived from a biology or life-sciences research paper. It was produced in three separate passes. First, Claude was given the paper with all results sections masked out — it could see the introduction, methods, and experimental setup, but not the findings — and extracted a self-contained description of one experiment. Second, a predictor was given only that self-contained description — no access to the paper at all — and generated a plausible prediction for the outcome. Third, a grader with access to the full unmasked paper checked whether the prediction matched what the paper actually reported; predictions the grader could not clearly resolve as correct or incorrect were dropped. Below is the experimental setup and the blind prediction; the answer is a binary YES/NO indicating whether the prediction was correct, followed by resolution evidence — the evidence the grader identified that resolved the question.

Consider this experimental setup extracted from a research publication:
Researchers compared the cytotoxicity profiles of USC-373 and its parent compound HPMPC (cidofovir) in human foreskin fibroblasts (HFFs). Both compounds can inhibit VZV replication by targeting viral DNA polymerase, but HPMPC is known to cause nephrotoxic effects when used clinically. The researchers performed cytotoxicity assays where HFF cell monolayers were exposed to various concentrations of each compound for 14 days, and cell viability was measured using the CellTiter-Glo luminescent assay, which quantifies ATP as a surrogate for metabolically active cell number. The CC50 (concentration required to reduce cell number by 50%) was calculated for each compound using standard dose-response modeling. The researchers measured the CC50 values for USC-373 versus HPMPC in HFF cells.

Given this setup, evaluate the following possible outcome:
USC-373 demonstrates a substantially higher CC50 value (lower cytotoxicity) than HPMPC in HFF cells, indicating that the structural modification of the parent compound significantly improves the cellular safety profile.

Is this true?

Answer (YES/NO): NO